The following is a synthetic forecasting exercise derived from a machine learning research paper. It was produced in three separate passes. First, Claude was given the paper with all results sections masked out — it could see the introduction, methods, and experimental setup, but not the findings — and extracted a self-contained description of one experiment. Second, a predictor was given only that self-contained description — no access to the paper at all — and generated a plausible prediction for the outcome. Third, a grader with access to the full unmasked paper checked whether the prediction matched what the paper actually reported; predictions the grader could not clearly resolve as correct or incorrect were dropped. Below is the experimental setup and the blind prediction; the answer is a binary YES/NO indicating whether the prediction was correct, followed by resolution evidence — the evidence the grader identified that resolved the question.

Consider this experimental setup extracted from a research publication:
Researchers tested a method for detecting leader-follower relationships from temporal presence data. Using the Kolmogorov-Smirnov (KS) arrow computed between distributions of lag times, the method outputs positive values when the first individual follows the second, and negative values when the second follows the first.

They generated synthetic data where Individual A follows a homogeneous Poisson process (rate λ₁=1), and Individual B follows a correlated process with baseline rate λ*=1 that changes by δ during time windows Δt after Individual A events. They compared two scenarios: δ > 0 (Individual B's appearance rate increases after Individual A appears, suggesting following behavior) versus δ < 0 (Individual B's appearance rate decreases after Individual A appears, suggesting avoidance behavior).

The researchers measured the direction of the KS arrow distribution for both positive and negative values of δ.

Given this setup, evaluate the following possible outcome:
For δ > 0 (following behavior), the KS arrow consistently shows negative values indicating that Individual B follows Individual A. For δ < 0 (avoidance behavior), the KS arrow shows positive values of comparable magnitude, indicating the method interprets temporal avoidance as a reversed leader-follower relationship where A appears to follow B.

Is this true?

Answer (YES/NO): YES